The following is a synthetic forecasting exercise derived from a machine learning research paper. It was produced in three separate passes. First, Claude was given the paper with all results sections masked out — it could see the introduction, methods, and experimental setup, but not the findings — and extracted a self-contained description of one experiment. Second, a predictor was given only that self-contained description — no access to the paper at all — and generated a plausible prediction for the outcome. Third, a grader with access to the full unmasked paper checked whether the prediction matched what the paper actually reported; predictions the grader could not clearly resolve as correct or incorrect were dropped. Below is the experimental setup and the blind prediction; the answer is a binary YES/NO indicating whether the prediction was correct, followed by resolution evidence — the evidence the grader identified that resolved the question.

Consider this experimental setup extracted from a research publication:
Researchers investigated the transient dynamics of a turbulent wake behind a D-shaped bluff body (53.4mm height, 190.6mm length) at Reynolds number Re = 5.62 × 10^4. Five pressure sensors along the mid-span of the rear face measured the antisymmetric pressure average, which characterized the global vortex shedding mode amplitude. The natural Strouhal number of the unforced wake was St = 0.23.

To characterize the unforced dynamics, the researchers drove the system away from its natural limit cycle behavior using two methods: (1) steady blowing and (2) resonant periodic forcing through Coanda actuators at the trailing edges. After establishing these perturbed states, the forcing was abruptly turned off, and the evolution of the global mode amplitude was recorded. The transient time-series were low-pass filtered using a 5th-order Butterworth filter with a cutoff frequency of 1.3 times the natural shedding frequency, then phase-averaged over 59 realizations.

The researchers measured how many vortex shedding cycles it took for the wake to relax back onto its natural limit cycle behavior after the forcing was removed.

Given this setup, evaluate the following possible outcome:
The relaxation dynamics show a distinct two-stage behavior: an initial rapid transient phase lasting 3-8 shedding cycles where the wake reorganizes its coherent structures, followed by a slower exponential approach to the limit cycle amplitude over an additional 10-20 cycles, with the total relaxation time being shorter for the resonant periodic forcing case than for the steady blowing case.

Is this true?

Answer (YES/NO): NO